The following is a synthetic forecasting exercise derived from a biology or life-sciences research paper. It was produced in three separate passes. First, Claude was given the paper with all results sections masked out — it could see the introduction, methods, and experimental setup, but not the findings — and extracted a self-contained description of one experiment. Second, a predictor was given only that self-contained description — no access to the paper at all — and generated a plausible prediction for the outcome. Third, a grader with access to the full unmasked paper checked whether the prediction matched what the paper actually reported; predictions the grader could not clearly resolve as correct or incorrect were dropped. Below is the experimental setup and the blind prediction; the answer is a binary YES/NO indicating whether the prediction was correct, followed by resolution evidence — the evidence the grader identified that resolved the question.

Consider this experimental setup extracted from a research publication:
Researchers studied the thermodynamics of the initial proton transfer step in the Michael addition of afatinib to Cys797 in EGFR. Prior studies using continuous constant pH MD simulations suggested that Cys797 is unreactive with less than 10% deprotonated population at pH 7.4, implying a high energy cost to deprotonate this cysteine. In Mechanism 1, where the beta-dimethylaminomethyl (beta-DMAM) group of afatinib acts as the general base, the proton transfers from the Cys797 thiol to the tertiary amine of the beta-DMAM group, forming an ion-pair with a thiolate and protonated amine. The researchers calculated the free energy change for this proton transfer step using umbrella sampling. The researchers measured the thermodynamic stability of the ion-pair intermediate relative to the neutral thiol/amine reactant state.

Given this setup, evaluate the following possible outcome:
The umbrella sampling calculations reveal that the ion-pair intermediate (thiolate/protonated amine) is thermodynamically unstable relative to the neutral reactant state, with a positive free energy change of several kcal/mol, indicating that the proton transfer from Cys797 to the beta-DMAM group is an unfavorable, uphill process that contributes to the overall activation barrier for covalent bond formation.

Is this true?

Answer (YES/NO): NO